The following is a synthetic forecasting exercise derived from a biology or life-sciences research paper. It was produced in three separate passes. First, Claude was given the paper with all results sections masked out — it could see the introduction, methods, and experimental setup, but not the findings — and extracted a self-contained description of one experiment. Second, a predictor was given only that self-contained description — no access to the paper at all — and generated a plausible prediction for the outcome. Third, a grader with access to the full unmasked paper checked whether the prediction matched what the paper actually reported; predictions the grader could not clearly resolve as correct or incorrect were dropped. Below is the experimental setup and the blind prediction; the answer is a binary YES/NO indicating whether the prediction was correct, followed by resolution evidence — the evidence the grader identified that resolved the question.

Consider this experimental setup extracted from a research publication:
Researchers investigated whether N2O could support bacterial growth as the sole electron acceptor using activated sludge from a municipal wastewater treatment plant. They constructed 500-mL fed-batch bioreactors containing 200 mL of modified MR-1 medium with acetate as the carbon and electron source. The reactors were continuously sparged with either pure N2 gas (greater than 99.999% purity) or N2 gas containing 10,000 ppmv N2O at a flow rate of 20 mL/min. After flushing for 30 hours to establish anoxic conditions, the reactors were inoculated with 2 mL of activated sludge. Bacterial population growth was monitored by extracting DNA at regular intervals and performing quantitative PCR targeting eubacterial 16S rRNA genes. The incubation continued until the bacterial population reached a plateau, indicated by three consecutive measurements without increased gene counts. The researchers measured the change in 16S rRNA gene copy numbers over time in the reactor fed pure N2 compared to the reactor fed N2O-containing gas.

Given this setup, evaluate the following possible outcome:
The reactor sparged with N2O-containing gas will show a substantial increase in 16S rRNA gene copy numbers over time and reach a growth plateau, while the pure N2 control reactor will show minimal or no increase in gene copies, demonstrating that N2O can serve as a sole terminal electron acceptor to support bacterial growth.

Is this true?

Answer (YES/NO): YES